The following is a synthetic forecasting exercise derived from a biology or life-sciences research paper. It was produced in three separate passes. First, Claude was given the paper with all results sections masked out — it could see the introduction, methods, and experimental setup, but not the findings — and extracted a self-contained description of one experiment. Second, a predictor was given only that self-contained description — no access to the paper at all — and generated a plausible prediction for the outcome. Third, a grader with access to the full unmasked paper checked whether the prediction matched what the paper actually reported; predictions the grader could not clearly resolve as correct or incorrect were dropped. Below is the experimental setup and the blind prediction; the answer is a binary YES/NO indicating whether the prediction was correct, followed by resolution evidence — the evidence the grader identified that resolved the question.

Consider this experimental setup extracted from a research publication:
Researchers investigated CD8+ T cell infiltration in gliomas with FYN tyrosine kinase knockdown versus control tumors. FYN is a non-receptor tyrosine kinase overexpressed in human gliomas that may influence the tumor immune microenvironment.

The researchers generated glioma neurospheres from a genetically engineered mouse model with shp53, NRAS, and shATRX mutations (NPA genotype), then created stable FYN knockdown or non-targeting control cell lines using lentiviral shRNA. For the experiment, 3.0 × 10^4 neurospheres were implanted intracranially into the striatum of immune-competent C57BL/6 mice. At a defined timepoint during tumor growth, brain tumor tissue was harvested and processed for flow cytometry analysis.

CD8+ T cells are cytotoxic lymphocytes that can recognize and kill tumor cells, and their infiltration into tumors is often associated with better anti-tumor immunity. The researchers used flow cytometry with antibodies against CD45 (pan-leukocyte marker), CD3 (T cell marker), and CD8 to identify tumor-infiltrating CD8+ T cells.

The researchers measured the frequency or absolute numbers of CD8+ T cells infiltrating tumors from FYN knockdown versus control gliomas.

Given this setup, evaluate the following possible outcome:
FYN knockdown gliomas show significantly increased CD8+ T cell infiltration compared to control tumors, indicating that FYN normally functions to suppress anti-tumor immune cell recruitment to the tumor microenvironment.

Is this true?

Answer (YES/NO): NO